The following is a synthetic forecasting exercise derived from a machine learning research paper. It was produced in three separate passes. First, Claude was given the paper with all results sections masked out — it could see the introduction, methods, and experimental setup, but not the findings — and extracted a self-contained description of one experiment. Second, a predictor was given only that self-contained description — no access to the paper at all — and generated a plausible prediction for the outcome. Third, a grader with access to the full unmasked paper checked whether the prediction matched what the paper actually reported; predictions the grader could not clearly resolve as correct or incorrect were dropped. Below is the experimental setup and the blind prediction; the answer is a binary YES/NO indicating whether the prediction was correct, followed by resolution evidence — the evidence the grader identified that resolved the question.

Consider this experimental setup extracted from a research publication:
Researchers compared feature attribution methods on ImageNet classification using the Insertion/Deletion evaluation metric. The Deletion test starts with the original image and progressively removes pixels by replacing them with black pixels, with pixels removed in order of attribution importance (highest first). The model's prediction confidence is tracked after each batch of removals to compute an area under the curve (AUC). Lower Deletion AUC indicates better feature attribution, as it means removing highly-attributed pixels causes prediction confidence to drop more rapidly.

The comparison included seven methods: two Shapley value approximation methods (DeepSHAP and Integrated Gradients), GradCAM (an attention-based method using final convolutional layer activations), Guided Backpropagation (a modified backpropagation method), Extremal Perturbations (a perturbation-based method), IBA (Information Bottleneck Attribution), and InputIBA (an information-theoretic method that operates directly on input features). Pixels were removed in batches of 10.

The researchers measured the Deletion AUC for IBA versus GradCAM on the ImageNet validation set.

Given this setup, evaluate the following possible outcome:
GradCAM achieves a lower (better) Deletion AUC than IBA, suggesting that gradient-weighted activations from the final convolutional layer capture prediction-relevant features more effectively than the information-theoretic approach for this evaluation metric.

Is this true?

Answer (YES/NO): NO